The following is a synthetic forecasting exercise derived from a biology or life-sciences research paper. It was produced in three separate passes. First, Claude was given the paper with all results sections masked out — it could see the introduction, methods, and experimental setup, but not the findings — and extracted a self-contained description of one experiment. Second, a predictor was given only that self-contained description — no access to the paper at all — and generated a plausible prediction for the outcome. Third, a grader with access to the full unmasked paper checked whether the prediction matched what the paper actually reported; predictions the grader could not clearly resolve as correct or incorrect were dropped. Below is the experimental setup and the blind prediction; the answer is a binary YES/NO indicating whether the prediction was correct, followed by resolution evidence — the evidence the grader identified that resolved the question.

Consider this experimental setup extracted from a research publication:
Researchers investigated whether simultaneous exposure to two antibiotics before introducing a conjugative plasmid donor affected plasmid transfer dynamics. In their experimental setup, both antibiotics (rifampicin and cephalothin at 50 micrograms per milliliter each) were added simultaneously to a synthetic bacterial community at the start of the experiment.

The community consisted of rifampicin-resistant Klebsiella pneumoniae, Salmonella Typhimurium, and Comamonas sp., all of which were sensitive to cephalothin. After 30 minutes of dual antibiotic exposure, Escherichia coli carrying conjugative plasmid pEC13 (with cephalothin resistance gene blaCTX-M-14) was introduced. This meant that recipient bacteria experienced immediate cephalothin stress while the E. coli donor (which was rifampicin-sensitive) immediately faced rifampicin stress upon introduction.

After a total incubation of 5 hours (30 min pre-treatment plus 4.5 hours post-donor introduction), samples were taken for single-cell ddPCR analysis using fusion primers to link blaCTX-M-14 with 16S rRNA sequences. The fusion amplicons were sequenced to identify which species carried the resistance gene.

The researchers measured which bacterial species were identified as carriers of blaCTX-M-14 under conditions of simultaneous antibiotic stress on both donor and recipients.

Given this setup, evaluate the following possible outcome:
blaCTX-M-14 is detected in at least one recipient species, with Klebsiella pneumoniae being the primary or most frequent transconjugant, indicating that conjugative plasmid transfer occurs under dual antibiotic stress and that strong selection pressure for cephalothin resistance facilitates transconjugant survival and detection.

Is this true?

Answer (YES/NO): NO